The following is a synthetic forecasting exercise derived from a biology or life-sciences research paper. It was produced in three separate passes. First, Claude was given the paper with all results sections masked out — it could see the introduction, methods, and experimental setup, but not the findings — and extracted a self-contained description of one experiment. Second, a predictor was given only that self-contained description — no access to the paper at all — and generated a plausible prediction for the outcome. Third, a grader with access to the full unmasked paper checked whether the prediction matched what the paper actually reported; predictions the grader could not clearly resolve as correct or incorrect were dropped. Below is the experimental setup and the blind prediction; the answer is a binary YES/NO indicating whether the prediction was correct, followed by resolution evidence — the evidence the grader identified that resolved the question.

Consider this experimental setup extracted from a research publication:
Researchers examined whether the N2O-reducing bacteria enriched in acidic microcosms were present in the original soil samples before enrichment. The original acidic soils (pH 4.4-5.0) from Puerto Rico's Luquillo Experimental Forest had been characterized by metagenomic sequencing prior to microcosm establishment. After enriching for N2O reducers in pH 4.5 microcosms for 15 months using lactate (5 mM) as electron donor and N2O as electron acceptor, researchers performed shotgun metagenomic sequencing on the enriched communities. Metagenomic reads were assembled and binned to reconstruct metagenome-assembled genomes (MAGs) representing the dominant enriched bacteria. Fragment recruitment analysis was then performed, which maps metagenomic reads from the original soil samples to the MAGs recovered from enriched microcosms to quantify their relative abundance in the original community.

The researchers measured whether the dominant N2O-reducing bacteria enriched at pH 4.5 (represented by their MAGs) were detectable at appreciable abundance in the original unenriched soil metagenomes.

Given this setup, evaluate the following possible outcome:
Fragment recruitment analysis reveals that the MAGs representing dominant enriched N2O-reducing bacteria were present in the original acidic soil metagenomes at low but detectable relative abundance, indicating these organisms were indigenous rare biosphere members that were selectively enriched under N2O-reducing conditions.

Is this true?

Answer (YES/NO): YES